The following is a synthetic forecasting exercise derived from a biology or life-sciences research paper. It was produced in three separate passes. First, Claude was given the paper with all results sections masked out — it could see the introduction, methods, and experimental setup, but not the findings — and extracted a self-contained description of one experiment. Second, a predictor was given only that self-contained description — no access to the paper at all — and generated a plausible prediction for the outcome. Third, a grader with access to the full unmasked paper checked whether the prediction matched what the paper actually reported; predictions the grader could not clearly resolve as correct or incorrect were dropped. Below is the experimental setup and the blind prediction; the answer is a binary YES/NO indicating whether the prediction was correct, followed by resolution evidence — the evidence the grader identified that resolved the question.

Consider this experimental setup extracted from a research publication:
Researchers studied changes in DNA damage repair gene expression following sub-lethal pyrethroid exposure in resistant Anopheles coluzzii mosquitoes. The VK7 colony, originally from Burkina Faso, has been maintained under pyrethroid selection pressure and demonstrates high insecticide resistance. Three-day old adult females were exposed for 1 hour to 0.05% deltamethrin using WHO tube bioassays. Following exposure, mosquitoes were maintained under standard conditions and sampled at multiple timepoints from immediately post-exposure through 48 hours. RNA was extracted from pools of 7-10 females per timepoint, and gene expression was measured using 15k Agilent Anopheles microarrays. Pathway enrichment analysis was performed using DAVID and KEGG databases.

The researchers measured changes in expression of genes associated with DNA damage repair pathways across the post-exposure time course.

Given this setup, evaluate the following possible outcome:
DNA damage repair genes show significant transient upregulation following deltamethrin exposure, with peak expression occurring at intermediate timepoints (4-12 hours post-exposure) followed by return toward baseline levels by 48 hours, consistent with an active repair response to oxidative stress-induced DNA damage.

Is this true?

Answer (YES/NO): NO